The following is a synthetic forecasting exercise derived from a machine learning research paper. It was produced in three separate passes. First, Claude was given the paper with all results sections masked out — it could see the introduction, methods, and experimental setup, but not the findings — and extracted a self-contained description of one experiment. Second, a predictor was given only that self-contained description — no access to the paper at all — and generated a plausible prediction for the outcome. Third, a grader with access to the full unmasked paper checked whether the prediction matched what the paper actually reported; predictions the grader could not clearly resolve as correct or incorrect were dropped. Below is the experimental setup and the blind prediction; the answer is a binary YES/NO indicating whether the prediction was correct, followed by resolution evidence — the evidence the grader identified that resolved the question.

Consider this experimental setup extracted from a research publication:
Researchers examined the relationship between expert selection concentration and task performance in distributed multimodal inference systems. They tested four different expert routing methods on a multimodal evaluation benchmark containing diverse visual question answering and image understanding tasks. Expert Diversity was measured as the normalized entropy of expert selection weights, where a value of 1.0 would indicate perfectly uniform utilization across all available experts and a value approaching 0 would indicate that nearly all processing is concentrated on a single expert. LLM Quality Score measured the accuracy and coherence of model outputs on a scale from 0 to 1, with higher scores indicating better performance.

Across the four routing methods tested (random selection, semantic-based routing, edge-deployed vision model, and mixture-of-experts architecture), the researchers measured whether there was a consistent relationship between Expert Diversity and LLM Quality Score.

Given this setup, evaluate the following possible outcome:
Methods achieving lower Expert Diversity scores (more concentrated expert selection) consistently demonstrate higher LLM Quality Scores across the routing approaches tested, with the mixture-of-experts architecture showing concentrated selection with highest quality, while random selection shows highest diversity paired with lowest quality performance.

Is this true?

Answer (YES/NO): NO